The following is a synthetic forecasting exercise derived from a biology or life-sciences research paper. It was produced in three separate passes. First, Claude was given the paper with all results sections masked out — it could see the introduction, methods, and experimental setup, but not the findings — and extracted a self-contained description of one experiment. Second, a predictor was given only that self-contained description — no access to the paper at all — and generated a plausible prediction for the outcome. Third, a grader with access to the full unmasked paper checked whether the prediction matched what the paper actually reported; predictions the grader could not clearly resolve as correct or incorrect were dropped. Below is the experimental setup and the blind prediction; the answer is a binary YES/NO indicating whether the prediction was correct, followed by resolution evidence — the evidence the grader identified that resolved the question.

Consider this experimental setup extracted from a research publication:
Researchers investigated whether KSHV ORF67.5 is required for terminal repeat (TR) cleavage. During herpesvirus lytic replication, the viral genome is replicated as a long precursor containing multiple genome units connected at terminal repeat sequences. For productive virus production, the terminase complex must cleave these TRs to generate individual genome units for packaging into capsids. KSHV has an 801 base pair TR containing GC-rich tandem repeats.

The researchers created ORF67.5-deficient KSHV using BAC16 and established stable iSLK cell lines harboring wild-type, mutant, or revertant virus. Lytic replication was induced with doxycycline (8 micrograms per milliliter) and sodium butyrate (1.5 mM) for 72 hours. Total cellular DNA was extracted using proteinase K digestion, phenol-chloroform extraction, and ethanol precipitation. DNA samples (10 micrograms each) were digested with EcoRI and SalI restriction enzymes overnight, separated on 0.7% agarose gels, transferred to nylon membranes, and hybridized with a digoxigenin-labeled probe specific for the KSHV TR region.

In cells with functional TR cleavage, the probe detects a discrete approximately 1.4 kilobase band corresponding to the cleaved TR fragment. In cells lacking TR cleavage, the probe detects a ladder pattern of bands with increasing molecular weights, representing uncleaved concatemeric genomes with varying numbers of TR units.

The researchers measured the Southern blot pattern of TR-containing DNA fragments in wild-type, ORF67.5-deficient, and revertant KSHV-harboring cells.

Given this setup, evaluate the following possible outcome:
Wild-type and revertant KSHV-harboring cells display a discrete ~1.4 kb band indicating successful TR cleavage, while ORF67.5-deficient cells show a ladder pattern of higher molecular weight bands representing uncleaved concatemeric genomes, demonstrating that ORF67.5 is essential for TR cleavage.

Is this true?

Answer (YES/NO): YES